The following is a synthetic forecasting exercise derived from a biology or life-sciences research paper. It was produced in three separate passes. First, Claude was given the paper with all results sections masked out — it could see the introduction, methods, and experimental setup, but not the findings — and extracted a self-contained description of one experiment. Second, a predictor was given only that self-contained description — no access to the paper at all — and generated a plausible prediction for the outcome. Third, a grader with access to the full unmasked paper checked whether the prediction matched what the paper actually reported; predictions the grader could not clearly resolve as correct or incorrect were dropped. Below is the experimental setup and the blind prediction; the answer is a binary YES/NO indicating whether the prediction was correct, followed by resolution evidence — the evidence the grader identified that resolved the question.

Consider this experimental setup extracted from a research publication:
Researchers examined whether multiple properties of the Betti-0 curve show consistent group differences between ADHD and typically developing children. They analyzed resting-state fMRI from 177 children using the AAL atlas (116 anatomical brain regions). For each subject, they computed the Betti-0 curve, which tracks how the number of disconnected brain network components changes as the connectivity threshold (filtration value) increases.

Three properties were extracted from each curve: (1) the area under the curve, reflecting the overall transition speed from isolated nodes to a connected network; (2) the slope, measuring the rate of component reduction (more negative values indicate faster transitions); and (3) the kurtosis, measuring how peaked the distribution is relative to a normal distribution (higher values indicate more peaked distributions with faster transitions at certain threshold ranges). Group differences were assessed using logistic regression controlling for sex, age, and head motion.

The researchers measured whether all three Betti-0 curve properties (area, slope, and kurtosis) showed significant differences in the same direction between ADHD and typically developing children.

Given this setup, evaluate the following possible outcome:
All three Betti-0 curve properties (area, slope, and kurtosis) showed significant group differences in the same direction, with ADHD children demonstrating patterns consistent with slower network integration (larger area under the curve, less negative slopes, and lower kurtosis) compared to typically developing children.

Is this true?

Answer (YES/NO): NO